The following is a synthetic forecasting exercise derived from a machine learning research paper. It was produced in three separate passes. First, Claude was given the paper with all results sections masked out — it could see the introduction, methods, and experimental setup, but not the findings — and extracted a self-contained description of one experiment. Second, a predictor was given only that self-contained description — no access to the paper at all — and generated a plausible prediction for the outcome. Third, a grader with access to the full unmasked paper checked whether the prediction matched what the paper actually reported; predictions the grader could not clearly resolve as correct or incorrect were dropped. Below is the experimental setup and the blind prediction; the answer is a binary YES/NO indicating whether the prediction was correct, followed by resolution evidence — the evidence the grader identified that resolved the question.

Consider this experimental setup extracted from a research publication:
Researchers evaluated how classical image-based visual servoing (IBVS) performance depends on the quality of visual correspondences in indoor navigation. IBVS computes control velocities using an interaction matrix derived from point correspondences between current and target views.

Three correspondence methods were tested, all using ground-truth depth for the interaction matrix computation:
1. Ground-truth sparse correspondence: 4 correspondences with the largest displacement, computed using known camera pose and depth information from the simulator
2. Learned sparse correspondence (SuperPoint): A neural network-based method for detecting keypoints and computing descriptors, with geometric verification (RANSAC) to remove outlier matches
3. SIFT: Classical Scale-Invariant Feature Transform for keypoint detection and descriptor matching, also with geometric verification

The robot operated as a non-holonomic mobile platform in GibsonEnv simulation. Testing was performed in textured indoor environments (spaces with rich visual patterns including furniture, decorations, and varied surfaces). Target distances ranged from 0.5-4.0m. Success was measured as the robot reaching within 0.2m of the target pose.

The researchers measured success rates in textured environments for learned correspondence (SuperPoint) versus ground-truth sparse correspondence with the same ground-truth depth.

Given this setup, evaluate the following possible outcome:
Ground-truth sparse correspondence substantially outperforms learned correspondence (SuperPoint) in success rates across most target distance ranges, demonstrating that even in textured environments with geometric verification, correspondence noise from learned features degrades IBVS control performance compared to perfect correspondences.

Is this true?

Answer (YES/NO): YES